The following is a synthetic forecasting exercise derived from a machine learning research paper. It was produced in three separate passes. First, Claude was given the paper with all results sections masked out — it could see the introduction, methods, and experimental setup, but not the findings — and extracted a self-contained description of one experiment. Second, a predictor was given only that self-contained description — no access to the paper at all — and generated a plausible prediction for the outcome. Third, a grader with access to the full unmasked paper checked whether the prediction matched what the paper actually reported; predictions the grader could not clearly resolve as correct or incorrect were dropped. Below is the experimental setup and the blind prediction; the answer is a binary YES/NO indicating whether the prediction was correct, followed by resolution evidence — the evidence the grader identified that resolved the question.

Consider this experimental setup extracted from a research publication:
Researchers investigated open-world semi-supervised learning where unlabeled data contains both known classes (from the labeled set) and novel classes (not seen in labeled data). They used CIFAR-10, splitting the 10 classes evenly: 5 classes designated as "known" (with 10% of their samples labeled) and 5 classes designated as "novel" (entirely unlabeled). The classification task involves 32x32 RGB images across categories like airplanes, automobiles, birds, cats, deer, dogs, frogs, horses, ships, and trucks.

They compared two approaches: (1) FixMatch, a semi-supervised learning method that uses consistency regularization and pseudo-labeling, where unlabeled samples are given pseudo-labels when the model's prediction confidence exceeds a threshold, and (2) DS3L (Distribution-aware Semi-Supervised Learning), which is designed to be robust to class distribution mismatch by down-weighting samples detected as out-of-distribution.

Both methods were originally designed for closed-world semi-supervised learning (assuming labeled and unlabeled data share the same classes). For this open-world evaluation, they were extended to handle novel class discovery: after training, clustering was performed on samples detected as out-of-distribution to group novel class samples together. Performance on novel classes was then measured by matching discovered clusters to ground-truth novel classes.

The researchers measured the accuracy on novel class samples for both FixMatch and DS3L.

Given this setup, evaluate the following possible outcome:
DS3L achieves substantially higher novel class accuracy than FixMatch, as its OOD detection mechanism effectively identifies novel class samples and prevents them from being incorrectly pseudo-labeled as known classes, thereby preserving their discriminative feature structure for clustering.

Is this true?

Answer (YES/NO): NO